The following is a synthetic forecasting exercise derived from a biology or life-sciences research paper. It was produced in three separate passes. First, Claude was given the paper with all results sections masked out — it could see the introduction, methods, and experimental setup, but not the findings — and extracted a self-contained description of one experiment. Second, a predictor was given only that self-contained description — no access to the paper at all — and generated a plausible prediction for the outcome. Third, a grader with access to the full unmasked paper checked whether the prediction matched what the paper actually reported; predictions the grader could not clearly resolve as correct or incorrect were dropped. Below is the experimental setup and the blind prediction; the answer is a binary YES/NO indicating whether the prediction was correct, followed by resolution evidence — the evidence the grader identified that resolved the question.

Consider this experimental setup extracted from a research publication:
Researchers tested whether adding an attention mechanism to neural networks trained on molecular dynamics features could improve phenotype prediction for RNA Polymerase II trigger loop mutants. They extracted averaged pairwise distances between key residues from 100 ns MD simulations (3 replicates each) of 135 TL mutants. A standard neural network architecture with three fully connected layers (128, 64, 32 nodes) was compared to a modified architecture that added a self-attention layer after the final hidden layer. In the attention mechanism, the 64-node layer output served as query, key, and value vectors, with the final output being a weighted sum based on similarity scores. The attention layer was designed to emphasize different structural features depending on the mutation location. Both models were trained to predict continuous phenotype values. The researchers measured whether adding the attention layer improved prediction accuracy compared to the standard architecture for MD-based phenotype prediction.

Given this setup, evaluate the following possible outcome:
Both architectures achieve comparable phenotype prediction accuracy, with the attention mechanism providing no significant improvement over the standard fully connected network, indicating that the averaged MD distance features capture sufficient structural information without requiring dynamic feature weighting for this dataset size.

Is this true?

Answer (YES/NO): YES